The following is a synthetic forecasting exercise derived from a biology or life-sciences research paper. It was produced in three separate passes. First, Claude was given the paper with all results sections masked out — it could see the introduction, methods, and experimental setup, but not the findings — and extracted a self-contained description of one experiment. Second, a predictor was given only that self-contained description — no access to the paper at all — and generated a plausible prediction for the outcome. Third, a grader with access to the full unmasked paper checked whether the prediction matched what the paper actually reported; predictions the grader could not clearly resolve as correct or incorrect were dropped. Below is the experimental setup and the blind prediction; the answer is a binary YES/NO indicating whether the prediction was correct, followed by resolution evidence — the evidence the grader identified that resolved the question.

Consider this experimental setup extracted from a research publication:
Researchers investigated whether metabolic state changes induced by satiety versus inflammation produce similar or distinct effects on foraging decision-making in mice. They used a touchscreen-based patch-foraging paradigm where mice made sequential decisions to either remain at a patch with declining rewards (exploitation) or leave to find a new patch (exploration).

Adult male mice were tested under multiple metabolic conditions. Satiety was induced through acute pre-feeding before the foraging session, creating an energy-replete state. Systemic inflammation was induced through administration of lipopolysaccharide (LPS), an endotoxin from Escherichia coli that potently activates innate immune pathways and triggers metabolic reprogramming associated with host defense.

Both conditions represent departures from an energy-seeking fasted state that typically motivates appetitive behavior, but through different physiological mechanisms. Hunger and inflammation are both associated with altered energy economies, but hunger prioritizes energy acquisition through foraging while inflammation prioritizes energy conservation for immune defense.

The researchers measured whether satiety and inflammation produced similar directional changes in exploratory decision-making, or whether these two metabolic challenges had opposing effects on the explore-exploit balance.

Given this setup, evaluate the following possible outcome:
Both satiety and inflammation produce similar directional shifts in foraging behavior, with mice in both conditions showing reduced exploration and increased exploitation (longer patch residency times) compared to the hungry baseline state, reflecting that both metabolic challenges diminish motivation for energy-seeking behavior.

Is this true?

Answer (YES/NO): NO